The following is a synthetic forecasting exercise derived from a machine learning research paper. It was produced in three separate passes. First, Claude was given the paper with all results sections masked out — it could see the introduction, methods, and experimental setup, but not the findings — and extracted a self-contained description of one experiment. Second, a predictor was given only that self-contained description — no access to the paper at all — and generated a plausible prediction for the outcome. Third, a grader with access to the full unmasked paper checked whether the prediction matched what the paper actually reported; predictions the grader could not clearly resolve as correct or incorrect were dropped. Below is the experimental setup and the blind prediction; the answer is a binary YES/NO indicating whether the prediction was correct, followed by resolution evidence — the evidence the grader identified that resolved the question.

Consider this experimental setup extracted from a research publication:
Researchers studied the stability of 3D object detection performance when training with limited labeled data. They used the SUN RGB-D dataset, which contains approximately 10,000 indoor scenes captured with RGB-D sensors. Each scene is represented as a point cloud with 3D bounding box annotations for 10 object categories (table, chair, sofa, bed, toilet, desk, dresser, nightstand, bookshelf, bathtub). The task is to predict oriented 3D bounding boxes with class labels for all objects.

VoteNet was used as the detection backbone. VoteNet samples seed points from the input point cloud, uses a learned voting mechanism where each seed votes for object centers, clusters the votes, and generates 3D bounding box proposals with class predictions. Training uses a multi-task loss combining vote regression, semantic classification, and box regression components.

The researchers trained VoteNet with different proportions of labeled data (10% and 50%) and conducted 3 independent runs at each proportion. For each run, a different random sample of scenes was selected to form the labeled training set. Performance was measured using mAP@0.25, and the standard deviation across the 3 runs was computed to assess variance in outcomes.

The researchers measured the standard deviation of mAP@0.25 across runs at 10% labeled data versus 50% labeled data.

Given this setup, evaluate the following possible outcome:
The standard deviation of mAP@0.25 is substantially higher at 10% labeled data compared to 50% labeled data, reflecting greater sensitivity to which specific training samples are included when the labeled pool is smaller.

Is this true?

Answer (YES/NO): YES